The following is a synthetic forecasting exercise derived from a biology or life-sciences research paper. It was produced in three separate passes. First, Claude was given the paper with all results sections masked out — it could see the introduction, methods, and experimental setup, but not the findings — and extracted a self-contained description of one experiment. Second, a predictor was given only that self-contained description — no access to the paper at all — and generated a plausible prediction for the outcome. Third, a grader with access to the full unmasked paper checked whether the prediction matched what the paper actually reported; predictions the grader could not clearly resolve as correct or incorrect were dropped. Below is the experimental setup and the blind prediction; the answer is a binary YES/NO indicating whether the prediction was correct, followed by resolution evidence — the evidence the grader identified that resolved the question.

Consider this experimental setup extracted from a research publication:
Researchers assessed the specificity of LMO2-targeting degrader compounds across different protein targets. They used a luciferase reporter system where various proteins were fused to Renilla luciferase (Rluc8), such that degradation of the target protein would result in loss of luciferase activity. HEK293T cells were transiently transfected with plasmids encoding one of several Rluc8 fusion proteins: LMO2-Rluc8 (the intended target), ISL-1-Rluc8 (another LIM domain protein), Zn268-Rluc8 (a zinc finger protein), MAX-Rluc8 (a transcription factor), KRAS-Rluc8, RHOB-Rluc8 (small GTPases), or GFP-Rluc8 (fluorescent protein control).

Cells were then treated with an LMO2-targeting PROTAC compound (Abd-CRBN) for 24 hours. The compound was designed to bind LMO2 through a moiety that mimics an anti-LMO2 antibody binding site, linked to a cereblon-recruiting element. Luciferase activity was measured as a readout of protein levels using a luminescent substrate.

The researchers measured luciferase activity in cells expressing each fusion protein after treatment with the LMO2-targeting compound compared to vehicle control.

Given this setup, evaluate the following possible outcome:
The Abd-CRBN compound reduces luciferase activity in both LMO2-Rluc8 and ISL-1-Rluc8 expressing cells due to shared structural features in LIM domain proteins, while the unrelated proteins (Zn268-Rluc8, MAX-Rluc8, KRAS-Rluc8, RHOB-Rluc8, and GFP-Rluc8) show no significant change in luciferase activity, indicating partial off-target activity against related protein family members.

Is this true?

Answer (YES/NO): NO